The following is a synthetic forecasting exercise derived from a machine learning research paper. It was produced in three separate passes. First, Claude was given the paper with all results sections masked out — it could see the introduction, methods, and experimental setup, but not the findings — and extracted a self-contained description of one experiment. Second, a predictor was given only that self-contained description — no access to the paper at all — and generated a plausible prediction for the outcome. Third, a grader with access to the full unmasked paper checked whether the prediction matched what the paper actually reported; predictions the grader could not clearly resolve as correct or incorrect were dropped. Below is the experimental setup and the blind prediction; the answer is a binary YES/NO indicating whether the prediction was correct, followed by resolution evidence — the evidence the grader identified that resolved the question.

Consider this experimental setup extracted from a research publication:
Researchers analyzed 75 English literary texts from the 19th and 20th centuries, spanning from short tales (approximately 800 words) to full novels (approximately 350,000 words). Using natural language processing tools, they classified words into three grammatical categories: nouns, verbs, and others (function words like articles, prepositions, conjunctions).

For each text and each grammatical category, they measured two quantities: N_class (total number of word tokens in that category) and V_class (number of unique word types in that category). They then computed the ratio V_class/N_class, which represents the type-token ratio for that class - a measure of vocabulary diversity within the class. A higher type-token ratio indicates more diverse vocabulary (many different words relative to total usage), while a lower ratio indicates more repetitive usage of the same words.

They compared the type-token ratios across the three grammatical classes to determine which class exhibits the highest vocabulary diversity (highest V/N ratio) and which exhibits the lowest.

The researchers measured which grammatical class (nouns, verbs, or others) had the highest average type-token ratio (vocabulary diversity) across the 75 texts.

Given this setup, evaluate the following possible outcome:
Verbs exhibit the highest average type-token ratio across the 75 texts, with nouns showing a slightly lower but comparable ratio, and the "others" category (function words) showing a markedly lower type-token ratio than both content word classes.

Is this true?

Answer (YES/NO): YES